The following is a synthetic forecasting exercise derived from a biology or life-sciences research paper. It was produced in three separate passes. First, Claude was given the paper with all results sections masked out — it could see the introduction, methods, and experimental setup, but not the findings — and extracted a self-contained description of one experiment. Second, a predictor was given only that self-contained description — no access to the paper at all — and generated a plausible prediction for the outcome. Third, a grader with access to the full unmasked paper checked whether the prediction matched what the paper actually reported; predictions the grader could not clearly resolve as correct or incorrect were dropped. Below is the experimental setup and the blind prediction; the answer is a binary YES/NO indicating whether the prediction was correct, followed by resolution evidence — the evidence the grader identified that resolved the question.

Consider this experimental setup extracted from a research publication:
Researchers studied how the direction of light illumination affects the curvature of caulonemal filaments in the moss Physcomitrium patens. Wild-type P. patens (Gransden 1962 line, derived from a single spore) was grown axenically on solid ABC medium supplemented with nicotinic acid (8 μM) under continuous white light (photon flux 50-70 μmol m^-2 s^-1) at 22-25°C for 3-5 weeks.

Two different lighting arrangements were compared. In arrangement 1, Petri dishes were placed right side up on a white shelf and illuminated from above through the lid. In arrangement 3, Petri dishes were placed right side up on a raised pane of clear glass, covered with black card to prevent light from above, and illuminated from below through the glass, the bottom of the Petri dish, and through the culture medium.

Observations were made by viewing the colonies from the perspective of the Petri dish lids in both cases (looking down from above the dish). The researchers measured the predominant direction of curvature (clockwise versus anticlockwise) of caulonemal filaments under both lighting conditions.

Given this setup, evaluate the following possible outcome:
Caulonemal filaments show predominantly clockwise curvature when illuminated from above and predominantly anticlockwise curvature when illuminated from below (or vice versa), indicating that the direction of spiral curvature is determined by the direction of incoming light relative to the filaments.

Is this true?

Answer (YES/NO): YES